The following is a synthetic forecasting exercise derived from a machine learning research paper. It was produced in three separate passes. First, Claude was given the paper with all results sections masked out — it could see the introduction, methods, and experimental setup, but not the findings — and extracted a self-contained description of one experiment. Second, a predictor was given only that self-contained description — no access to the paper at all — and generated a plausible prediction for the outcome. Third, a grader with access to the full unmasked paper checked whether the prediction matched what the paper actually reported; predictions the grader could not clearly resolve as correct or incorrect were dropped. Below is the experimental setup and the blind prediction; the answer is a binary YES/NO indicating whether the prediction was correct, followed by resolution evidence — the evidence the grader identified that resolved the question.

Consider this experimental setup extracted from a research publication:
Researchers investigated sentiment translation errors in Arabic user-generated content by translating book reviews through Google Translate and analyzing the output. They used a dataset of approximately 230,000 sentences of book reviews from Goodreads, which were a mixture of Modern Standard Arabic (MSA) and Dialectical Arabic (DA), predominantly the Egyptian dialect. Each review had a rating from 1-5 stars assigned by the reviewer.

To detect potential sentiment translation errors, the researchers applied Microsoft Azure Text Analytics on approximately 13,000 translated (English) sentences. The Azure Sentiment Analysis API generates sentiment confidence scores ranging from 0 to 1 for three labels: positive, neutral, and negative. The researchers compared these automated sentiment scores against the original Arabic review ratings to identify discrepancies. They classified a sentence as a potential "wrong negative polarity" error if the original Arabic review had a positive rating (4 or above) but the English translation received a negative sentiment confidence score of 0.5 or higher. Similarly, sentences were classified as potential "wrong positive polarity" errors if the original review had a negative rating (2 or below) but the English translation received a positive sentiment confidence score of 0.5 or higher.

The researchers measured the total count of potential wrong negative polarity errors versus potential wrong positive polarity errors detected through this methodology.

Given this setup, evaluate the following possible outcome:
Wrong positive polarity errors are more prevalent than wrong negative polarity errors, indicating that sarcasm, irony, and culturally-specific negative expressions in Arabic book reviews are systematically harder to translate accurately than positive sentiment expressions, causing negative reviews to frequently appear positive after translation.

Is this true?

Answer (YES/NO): NO